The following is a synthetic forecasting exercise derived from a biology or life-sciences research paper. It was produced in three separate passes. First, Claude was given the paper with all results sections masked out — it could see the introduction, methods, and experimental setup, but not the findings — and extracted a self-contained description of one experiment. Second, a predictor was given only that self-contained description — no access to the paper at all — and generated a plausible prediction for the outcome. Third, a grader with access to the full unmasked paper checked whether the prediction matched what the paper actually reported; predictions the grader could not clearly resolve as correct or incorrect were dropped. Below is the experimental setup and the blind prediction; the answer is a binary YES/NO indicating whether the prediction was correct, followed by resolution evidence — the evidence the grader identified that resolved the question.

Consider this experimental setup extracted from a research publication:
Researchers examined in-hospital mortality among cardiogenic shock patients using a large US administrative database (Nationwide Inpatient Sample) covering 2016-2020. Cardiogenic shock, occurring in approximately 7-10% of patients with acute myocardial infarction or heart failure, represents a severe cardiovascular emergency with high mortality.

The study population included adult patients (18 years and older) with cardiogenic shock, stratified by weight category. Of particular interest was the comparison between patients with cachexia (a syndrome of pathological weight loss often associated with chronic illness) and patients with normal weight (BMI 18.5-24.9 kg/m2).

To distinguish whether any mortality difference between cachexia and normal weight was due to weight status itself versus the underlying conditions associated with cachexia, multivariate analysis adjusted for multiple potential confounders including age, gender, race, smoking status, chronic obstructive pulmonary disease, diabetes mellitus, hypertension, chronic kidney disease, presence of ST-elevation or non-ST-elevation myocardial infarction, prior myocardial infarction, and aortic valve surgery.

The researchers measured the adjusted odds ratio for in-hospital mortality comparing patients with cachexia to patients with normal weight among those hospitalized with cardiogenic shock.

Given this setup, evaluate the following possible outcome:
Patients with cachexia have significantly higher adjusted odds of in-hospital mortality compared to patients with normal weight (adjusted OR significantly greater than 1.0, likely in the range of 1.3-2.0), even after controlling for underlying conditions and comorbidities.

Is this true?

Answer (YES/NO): NO